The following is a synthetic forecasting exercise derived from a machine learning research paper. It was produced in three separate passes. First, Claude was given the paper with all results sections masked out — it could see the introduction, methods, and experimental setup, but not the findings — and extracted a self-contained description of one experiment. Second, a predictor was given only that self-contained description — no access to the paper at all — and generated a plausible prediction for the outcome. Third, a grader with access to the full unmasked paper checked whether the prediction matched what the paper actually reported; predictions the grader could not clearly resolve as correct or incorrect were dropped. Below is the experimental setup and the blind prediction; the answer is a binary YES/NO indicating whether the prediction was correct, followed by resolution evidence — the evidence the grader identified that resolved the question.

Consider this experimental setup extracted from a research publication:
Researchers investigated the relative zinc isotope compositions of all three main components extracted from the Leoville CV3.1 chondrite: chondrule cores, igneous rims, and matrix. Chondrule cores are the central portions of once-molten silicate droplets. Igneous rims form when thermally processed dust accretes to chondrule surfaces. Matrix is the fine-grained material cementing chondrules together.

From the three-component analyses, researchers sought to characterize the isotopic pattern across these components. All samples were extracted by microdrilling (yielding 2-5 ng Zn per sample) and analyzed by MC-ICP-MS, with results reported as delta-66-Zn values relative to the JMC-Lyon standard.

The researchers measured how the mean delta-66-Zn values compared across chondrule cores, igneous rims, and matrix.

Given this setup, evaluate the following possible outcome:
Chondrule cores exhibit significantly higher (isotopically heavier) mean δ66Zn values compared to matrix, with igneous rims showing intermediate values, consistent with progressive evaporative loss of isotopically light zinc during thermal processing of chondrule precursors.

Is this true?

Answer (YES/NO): NO